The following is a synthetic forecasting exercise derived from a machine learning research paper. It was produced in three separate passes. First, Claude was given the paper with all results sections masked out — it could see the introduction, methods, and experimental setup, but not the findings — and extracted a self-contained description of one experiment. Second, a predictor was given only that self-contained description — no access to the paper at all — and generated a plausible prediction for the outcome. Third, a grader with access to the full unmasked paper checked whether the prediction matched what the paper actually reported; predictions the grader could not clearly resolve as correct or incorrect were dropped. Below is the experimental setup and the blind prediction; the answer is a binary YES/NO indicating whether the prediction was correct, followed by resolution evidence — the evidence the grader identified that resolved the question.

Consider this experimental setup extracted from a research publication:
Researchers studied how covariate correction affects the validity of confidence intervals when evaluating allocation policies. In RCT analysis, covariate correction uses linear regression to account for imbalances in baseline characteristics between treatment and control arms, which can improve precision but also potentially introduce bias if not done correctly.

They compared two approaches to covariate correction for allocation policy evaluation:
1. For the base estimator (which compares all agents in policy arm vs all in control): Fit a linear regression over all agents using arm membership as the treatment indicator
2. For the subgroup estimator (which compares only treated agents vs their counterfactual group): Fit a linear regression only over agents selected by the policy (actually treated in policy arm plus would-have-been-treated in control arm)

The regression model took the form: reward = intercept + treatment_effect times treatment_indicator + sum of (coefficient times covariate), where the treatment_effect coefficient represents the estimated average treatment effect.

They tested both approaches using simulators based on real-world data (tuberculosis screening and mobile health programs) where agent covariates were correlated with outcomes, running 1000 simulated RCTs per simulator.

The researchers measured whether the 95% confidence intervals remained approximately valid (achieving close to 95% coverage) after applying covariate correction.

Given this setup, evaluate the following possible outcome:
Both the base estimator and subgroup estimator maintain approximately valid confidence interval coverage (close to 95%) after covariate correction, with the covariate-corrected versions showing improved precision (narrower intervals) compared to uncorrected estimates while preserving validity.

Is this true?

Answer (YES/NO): NO